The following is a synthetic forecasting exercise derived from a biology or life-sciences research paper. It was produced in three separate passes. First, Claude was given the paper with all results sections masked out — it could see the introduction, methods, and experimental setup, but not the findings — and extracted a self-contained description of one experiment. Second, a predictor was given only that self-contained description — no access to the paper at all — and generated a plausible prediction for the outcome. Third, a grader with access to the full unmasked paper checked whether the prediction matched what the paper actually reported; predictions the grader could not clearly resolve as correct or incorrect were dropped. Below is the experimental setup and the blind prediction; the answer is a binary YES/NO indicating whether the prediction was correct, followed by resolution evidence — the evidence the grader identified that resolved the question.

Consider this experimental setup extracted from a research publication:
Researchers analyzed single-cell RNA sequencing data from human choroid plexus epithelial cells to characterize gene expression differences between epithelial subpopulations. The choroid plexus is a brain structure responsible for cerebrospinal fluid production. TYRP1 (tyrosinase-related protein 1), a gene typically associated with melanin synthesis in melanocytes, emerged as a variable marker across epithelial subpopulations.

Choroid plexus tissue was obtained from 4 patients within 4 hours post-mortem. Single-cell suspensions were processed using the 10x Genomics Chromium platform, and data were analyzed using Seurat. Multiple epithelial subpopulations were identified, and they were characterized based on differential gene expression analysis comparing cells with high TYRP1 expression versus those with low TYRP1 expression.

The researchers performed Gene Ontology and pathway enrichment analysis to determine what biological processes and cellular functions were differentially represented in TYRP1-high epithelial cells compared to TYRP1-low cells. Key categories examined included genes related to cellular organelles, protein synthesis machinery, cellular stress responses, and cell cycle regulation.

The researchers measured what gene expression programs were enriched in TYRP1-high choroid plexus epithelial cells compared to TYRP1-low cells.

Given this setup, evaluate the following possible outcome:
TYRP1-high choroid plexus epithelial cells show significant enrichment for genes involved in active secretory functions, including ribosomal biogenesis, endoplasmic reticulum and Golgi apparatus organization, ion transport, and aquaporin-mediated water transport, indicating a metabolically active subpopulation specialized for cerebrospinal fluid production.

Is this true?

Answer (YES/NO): NO